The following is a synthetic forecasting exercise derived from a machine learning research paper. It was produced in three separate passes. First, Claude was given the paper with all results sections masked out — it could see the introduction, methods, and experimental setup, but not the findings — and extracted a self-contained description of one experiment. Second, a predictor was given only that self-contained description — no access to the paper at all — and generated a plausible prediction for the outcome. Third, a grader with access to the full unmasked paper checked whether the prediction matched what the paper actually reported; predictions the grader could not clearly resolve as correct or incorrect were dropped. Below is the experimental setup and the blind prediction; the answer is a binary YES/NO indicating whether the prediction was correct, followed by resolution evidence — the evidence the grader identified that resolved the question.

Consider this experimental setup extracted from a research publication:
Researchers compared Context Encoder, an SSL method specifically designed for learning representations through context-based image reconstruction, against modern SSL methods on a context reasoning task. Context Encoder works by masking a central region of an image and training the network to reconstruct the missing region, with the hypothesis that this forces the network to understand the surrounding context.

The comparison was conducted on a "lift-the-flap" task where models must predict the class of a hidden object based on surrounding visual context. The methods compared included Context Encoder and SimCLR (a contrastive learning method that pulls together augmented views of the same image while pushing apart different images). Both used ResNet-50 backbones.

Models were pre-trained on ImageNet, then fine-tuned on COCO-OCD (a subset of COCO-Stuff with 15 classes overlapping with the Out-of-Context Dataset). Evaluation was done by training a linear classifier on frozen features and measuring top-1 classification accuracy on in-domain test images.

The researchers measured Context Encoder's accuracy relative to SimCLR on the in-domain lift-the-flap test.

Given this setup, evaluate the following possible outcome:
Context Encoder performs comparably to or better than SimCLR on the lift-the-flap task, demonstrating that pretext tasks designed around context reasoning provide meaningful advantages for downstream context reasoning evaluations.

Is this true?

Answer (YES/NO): NO